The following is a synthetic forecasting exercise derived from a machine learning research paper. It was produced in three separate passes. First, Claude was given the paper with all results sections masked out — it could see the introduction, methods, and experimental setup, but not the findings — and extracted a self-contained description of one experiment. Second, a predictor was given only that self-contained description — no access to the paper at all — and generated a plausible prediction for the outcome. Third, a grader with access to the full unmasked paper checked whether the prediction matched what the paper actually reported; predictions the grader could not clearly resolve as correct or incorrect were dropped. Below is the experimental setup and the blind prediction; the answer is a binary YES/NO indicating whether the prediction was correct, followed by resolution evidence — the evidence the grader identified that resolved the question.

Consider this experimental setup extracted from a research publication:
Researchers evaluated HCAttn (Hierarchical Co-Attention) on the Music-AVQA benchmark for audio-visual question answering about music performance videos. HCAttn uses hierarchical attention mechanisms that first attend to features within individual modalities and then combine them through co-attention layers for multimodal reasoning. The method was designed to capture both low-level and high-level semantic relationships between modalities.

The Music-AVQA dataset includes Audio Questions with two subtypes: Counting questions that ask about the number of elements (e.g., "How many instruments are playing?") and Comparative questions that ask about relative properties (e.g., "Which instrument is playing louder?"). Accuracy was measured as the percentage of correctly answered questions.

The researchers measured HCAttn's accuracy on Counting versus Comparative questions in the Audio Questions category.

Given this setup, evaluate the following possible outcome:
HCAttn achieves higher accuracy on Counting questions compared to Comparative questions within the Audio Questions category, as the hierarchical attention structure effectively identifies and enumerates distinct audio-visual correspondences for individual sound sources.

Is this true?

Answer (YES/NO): YES